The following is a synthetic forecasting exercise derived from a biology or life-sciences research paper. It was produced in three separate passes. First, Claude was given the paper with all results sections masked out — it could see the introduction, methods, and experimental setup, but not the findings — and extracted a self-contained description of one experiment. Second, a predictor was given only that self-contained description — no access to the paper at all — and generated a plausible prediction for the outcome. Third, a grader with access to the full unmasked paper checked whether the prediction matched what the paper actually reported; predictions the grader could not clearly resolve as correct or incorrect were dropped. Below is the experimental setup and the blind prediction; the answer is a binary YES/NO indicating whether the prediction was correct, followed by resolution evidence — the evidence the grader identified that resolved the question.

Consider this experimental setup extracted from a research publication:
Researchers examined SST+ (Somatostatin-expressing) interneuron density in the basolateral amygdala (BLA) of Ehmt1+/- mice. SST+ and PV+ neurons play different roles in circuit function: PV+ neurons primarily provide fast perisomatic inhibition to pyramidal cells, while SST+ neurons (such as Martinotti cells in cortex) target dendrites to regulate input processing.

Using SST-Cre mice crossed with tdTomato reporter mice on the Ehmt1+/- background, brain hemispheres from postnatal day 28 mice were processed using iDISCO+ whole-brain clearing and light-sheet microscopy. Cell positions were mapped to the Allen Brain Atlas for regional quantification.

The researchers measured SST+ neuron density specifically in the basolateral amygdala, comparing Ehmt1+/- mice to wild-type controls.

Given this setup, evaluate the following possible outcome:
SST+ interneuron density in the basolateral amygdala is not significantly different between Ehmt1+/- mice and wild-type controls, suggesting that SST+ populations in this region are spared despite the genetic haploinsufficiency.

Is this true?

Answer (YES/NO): NO